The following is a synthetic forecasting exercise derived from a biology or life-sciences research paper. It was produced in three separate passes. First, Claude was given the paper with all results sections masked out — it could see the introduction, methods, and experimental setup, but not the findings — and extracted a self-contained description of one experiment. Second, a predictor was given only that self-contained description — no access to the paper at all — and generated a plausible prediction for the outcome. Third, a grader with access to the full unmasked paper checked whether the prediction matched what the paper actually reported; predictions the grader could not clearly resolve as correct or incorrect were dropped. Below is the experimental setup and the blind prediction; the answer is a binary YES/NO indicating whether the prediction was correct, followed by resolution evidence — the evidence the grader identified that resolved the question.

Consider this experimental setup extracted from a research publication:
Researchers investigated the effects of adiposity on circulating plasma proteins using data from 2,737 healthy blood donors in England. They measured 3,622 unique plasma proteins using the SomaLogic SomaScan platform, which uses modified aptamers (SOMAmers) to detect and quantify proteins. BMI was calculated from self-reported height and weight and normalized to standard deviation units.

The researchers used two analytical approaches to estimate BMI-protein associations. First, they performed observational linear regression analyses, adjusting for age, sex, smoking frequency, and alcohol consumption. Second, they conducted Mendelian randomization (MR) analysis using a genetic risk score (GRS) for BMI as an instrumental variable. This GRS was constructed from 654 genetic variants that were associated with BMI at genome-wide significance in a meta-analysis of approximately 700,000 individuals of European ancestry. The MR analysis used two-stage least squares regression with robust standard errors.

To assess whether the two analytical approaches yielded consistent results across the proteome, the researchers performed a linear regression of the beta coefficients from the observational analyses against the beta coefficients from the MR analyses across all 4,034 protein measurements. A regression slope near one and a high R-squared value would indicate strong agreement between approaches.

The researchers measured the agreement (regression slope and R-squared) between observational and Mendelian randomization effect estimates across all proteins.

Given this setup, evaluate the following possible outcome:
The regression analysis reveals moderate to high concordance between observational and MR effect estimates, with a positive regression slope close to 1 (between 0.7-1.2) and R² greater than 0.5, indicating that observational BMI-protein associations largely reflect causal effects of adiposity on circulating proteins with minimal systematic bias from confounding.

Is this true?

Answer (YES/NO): NO